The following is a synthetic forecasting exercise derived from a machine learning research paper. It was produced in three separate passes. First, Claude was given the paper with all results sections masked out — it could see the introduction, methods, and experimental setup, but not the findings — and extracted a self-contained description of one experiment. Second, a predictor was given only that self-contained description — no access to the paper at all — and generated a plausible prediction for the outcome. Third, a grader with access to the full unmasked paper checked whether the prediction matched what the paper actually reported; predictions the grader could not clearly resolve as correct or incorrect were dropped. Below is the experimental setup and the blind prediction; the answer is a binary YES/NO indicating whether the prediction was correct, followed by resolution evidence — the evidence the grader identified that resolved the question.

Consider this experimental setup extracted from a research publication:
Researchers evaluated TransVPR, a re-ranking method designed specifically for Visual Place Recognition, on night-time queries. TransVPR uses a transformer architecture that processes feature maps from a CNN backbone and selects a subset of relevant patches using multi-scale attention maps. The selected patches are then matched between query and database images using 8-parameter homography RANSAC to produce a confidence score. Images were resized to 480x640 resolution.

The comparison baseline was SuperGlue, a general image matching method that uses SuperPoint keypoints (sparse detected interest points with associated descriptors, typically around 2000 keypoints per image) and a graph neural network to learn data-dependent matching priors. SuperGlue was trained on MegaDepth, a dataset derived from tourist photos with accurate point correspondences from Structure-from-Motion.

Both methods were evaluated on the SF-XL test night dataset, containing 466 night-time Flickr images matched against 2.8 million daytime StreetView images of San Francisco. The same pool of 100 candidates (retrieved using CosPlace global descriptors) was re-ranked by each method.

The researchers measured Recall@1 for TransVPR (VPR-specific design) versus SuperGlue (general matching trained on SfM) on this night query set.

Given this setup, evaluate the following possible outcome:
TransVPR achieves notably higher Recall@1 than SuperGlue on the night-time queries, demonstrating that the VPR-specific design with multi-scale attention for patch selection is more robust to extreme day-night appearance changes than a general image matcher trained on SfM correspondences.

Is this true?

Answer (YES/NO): NO